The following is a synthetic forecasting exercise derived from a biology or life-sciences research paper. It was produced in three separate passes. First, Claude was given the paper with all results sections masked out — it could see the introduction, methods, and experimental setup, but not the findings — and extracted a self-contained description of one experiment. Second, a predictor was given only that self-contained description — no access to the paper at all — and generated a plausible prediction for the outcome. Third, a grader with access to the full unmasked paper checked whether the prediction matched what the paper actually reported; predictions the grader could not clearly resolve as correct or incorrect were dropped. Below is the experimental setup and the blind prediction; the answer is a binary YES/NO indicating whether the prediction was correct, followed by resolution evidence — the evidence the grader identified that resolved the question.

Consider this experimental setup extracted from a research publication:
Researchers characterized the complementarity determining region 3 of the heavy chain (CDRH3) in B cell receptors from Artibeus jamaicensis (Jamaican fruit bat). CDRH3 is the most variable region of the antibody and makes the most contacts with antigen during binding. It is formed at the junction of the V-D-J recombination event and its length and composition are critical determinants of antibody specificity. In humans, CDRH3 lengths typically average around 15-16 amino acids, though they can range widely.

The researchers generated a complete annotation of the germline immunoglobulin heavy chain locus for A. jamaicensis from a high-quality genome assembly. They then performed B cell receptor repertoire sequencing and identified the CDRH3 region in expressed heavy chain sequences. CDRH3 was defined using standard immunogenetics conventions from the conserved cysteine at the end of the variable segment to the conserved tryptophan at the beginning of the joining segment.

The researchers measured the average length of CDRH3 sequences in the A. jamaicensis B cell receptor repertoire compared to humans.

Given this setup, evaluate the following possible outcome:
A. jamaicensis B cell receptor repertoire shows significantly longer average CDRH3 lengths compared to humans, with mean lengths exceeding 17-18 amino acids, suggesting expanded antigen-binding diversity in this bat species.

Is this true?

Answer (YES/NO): NO